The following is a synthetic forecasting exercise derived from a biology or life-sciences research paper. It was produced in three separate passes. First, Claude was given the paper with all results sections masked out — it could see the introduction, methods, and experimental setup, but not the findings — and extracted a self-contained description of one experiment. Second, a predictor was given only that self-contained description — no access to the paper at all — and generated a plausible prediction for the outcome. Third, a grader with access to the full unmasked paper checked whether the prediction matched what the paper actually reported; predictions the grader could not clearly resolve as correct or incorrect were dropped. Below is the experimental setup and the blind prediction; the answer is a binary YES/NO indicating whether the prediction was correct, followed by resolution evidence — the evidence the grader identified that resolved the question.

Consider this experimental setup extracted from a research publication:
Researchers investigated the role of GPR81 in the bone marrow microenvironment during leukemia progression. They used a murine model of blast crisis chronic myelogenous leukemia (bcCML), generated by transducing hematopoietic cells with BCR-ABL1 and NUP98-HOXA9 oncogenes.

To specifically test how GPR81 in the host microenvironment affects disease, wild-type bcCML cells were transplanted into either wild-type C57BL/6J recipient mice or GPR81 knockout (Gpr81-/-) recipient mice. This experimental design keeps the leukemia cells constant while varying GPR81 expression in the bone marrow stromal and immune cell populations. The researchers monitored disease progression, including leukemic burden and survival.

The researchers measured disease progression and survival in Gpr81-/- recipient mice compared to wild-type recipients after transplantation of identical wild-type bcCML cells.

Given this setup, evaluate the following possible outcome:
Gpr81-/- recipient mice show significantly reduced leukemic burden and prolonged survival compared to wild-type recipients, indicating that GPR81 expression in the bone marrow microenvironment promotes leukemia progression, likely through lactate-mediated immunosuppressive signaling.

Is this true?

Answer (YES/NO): NO